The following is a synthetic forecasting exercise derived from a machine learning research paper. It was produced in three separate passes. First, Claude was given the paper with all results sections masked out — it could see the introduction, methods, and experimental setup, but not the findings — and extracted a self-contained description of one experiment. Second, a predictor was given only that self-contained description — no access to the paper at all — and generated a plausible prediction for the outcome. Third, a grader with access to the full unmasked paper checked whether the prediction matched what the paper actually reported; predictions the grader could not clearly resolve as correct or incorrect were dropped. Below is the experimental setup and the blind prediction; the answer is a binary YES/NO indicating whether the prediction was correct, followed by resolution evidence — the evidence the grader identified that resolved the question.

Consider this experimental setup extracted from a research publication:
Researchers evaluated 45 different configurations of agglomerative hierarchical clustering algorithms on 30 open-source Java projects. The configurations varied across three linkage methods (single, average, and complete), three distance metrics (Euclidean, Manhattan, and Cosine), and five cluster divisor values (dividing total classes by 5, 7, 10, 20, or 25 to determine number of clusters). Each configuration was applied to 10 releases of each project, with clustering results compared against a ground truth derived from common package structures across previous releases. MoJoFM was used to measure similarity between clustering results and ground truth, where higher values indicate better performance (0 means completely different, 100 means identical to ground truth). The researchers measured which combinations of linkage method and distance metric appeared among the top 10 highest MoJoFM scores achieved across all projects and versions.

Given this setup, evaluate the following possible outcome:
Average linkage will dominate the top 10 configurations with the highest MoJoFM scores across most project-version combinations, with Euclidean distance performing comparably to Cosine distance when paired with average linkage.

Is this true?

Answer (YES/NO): NO